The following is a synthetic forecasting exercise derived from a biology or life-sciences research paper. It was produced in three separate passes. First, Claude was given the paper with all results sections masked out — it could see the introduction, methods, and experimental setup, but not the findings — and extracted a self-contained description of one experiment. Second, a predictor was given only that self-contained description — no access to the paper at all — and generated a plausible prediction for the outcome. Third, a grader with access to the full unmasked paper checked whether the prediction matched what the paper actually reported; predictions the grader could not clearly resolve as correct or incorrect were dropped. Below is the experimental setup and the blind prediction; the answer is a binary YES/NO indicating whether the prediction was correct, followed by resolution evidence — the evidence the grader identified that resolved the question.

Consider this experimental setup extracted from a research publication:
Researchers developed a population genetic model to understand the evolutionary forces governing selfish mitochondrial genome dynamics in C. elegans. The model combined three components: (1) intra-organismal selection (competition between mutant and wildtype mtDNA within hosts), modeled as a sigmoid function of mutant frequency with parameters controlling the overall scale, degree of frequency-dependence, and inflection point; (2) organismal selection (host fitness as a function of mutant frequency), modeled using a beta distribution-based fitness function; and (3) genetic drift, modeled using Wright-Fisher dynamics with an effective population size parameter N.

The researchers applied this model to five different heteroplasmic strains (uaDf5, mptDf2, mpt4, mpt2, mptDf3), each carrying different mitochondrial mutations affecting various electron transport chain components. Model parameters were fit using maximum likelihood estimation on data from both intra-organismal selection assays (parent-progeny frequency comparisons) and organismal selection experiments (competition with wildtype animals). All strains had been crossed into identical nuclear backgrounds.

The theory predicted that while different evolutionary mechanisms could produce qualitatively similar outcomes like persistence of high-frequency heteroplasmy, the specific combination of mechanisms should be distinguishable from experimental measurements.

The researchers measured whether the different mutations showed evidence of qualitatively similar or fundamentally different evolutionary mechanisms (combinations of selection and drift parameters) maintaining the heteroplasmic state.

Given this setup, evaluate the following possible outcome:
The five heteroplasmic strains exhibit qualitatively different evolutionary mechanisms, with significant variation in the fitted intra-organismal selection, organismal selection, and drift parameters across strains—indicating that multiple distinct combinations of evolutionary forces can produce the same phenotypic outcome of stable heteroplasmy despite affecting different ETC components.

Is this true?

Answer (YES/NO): YES